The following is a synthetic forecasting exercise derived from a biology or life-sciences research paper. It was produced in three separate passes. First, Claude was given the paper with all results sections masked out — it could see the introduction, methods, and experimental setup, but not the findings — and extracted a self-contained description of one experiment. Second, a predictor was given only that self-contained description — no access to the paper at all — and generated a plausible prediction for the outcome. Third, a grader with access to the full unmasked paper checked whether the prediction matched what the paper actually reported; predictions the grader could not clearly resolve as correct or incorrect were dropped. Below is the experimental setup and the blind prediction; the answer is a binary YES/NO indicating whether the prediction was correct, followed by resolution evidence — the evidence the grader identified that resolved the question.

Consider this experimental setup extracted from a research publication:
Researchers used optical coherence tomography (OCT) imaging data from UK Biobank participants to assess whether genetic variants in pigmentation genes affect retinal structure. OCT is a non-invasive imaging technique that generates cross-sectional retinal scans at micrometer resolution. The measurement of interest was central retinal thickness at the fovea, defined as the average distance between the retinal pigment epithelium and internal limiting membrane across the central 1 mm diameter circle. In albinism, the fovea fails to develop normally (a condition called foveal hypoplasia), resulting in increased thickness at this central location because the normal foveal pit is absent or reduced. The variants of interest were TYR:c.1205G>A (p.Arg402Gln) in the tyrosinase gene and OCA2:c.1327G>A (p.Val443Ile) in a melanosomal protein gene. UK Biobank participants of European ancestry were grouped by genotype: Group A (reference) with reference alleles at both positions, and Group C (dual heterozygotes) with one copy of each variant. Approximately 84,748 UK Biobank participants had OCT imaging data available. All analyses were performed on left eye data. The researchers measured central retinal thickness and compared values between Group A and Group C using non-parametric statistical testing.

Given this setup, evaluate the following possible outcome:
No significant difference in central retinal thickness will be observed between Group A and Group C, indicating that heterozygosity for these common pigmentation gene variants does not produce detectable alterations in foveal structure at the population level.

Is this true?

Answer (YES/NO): NO